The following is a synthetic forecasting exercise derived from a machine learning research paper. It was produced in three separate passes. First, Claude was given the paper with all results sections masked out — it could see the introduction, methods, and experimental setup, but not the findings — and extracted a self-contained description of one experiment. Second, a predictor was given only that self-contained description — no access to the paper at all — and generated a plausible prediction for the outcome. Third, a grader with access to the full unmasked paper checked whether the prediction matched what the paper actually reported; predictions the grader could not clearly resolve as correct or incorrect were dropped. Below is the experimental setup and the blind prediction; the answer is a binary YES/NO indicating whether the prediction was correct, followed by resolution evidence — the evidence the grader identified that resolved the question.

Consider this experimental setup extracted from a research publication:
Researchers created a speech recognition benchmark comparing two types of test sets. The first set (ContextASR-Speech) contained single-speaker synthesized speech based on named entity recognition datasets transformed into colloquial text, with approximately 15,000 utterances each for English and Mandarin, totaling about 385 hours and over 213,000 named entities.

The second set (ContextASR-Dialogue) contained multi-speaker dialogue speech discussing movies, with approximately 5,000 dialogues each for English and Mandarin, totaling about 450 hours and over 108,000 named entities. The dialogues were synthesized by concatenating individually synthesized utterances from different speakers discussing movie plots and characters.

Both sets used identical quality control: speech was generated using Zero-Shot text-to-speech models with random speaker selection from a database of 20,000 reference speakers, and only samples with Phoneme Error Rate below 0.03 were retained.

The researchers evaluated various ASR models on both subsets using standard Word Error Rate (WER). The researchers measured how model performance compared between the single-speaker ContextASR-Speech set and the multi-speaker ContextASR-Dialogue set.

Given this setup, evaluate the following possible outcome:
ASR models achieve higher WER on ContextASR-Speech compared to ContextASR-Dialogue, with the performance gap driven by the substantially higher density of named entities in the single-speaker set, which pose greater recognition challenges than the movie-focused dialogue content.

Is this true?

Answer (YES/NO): NO